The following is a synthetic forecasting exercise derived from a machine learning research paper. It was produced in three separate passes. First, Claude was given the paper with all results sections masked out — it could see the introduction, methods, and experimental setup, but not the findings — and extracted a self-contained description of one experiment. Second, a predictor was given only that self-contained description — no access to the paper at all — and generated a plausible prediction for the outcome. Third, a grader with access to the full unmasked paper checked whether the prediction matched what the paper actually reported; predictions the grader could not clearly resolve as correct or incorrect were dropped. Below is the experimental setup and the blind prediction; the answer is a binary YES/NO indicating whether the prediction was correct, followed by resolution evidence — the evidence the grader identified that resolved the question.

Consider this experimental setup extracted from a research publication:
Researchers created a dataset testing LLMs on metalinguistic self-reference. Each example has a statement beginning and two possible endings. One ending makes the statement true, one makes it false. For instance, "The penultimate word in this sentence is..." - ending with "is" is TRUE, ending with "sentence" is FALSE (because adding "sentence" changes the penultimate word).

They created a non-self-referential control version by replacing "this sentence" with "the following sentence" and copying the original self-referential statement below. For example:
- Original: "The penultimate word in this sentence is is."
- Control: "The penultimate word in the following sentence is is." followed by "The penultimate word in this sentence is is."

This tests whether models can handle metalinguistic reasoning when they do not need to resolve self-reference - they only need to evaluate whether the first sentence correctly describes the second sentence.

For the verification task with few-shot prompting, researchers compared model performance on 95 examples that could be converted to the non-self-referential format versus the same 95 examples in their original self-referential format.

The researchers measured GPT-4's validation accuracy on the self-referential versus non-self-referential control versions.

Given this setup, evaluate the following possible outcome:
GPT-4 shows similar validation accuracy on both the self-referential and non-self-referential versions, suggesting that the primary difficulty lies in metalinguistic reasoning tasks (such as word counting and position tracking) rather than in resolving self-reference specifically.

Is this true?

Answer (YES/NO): NO